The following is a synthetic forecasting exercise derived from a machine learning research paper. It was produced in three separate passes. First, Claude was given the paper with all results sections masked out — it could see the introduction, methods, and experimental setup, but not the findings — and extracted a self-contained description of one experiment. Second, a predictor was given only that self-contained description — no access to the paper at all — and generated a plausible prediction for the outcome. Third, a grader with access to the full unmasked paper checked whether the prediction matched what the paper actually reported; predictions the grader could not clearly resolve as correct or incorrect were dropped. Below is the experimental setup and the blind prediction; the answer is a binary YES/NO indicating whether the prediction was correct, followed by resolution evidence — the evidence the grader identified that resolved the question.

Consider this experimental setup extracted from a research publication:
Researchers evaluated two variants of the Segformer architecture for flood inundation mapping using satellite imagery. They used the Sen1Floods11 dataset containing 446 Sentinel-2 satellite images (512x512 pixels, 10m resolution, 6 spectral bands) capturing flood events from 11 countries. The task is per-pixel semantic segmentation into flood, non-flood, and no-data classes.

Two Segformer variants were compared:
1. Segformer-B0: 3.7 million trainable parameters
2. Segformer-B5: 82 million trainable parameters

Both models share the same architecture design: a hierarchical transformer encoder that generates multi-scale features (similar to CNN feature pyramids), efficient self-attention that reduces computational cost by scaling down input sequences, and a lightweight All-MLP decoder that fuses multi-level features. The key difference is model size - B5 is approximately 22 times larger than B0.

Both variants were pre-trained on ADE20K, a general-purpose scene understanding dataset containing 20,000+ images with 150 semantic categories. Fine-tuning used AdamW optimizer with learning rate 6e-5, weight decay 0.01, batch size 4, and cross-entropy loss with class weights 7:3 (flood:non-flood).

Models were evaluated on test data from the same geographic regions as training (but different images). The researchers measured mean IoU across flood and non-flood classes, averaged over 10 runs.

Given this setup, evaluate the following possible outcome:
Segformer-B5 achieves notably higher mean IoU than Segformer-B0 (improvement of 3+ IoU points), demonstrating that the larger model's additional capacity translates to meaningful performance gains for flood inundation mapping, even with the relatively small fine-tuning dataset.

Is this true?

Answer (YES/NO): NO